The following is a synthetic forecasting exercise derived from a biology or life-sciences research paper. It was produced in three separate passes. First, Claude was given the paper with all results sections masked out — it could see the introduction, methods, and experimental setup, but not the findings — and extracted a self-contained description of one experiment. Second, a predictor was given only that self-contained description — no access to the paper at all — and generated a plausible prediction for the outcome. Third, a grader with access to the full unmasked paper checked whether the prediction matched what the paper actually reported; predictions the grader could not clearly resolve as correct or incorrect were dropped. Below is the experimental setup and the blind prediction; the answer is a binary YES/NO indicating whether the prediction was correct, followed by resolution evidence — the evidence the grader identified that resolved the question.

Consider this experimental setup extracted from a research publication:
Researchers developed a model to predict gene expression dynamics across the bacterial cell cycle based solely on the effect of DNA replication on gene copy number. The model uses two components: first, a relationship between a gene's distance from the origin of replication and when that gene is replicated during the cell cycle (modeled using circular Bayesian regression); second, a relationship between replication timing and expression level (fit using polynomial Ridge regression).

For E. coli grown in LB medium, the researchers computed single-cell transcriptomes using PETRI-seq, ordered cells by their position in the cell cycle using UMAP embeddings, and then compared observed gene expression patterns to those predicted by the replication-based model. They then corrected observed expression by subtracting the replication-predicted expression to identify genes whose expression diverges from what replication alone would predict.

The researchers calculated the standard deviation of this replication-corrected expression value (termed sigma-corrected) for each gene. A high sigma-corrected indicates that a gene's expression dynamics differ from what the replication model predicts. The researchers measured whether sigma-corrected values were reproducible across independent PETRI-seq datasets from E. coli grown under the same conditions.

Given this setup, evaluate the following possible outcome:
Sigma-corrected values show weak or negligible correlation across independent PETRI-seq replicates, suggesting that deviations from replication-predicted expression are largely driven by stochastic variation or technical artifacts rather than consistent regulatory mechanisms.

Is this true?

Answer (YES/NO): NO